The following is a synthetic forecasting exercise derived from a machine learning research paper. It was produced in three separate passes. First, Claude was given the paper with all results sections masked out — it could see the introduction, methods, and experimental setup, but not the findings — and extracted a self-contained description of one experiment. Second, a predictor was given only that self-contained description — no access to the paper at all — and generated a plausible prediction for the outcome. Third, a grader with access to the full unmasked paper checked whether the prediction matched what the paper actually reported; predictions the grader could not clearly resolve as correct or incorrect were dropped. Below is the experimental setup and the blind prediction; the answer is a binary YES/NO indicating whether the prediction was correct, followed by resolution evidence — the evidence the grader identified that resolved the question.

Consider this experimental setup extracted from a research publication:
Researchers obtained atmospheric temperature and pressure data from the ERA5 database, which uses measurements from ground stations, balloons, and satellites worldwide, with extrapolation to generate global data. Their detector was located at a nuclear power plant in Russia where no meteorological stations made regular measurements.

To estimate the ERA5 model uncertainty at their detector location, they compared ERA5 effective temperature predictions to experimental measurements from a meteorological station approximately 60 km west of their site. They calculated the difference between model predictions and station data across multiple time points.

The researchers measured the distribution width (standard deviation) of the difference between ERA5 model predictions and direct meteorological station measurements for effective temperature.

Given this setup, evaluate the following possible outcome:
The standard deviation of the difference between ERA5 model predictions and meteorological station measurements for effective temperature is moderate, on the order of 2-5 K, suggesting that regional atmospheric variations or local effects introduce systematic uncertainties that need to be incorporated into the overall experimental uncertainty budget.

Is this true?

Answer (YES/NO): NO